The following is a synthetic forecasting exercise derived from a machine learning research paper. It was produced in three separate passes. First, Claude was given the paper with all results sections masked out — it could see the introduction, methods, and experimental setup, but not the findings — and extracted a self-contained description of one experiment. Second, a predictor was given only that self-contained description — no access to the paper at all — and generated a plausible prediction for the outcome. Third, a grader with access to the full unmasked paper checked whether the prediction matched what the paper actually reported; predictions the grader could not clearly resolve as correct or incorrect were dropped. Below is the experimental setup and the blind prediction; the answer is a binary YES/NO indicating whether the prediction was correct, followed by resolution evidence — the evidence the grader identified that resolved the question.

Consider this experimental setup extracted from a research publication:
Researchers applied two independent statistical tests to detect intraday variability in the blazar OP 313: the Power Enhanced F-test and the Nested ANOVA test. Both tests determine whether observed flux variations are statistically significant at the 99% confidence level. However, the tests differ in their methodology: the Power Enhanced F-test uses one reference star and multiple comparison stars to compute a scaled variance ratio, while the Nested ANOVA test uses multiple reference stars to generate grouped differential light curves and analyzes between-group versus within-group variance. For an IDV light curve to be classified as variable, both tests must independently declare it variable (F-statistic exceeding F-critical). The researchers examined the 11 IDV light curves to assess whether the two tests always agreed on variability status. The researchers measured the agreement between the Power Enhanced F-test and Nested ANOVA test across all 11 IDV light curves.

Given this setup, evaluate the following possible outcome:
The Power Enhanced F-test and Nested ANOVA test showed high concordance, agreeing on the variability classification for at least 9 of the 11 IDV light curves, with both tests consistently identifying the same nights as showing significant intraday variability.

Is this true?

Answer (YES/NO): NO